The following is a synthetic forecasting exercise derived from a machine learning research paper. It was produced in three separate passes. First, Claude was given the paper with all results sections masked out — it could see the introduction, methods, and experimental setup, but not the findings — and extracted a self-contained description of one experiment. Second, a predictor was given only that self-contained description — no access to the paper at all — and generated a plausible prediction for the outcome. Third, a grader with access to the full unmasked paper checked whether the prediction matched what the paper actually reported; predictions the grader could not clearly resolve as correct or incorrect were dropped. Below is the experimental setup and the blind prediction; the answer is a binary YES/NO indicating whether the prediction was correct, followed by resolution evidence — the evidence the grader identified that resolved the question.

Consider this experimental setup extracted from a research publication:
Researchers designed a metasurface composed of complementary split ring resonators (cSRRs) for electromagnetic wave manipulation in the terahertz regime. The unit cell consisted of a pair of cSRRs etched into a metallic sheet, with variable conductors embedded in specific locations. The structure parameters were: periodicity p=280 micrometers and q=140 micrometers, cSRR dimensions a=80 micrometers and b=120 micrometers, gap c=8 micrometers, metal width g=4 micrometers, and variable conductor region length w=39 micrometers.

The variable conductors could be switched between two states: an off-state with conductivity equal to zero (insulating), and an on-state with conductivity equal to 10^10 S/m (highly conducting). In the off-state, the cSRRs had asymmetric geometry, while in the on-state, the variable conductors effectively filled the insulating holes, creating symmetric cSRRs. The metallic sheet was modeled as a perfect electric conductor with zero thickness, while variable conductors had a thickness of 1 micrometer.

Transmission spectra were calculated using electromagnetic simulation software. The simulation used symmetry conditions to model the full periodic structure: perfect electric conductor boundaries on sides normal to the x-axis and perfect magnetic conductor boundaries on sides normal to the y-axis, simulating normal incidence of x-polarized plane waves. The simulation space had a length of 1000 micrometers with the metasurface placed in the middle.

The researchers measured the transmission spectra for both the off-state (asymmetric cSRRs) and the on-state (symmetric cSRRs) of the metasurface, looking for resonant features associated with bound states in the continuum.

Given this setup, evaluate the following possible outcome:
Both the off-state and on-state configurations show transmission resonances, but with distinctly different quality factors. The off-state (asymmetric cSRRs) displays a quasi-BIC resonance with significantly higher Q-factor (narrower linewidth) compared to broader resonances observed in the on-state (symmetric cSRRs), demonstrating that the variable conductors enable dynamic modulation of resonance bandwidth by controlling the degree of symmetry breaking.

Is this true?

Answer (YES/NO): NO